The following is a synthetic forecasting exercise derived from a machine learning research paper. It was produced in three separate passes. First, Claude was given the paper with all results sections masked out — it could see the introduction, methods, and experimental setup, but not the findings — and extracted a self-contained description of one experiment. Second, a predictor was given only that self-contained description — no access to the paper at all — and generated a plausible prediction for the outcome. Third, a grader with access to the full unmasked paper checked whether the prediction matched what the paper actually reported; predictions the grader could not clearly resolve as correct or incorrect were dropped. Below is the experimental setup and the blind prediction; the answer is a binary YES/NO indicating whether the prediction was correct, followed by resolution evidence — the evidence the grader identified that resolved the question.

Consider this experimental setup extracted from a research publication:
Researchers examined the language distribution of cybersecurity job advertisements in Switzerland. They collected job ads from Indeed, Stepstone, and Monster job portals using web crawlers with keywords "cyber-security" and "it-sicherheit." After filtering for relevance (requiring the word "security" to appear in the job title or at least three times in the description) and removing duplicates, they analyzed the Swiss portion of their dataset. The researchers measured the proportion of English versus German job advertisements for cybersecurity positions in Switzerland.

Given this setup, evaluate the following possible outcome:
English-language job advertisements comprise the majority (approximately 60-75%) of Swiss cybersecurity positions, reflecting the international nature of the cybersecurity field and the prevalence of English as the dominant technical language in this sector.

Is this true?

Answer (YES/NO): NO